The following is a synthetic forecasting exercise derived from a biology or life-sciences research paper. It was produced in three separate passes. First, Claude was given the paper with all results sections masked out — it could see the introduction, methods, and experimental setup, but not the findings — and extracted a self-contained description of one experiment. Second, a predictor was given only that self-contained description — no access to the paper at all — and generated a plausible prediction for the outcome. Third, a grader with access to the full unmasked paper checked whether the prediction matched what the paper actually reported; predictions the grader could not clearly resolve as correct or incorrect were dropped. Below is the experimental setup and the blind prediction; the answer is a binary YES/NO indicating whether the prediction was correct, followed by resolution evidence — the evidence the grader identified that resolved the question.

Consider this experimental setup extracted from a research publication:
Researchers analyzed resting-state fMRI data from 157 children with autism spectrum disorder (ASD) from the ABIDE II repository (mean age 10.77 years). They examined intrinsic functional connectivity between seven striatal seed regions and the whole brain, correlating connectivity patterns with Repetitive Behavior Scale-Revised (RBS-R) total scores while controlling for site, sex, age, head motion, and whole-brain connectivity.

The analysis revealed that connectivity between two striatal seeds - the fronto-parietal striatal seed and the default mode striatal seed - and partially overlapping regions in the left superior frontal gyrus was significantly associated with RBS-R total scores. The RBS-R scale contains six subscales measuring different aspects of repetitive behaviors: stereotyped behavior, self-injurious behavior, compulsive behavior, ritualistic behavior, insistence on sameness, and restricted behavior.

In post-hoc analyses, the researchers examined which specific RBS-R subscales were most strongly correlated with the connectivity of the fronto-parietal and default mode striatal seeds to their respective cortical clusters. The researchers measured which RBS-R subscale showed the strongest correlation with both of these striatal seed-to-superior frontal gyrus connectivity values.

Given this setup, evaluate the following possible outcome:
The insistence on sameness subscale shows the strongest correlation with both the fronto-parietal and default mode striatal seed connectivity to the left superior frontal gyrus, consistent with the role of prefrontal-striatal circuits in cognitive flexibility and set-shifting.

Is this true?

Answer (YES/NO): NO